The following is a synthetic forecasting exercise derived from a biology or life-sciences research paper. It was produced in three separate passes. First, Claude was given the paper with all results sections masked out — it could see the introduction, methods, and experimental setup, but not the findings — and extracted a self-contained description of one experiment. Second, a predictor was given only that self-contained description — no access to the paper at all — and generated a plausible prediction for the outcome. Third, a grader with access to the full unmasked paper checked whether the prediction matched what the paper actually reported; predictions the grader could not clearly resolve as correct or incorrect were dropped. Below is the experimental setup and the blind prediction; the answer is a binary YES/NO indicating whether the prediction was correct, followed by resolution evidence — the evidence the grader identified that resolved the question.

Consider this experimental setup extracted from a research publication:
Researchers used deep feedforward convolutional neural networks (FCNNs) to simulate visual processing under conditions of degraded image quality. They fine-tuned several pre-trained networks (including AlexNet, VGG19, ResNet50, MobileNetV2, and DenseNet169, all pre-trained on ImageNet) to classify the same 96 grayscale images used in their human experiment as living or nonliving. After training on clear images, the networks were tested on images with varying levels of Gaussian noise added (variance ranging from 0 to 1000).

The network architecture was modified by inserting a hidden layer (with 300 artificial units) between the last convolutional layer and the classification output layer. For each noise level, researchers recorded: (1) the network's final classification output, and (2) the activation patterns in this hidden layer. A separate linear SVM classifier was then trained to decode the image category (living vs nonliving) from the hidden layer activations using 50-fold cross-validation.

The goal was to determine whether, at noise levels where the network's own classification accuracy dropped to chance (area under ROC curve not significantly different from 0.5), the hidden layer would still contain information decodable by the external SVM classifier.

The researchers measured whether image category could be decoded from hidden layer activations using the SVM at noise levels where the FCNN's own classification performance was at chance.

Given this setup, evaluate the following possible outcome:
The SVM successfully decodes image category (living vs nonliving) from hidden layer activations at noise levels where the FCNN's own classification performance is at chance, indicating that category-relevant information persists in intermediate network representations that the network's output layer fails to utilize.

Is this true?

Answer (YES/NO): YES